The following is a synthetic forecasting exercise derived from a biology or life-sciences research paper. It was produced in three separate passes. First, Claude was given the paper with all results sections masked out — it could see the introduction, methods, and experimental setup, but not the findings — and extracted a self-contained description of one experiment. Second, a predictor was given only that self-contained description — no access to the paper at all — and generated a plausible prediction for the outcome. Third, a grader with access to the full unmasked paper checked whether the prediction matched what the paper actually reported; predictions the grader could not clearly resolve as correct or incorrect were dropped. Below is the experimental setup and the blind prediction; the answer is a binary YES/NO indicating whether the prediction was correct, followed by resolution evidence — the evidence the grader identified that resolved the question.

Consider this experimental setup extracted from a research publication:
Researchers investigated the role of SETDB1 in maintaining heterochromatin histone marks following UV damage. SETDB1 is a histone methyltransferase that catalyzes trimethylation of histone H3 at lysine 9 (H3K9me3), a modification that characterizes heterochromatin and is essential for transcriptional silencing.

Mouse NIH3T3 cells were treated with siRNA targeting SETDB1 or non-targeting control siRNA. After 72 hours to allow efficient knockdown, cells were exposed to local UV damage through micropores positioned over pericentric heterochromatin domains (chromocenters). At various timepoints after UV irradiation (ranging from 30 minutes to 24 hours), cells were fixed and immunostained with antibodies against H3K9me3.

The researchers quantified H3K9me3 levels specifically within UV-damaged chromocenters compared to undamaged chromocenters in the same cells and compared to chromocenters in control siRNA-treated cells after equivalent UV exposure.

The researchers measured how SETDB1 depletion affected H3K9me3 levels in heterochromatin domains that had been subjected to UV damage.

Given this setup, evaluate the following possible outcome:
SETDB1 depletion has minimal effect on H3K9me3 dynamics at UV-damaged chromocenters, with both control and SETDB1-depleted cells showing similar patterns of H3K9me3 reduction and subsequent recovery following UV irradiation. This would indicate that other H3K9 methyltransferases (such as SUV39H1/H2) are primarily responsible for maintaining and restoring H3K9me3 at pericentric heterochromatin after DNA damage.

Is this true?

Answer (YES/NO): NO